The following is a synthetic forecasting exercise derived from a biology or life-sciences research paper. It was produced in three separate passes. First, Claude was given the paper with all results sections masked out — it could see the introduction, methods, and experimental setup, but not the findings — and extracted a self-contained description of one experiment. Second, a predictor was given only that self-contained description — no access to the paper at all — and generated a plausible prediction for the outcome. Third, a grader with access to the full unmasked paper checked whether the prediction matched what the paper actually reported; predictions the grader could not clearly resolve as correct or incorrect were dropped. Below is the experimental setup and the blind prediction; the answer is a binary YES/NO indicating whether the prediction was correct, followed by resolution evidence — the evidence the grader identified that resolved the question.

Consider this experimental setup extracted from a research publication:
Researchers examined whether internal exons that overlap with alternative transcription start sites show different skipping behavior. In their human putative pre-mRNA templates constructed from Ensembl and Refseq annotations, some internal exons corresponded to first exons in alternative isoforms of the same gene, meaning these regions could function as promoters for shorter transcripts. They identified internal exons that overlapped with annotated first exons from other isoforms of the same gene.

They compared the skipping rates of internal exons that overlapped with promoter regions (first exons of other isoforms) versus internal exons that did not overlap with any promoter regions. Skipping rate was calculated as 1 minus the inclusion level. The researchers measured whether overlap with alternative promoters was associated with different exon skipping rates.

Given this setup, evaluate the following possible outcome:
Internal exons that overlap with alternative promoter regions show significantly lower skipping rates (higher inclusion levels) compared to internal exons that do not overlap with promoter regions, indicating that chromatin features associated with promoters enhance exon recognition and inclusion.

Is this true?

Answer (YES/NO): NO